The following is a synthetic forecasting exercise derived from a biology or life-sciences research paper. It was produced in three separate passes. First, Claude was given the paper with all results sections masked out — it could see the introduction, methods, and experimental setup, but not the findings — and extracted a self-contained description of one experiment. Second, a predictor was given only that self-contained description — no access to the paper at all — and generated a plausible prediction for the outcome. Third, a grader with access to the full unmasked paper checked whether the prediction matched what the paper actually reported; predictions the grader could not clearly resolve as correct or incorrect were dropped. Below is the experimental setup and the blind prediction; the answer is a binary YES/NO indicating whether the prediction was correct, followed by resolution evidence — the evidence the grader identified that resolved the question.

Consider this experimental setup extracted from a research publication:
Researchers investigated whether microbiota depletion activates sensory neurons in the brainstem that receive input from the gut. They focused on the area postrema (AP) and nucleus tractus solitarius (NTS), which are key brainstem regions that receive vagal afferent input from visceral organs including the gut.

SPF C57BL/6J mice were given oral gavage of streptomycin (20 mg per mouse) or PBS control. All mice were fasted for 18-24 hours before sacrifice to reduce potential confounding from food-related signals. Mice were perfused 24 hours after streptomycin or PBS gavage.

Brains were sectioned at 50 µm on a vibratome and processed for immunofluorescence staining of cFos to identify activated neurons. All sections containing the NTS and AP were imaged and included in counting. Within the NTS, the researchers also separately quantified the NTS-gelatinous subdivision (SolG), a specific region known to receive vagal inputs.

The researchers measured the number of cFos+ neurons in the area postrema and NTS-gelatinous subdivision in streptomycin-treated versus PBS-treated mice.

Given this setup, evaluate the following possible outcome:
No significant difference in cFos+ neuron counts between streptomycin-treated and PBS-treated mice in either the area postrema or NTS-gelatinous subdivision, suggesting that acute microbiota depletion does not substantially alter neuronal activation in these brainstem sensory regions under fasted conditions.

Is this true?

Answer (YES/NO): NO